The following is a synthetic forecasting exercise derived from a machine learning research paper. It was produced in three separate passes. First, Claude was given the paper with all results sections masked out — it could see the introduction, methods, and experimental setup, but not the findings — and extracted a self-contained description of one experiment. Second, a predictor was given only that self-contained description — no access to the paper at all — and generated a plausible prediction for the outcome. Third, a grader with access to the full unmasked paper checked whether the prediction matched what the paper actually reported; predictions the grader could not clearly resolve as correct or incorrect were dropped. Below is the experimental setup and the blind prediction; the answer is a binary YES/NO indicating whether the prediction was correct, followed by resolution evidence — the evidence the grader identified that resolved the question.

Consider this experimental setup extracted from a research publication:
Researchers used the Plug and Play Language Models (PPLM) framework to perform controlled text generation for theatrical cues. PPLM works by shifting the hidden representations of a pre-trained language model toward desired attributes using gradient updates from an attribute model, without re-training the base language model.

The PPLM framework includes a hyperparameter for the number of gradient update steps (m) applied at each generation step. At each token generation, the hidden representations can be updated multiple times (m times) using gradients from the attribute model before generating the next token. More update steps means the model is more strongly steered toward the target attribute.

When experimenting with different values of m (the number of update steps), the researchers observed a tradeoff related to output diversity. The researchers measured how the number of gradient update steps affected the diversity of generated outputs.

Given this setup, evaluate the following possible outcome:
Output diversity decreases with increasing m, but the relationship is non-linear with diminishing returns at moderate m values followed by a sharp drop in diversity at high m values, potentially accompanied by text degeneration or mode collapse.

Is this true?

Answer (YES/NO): NO